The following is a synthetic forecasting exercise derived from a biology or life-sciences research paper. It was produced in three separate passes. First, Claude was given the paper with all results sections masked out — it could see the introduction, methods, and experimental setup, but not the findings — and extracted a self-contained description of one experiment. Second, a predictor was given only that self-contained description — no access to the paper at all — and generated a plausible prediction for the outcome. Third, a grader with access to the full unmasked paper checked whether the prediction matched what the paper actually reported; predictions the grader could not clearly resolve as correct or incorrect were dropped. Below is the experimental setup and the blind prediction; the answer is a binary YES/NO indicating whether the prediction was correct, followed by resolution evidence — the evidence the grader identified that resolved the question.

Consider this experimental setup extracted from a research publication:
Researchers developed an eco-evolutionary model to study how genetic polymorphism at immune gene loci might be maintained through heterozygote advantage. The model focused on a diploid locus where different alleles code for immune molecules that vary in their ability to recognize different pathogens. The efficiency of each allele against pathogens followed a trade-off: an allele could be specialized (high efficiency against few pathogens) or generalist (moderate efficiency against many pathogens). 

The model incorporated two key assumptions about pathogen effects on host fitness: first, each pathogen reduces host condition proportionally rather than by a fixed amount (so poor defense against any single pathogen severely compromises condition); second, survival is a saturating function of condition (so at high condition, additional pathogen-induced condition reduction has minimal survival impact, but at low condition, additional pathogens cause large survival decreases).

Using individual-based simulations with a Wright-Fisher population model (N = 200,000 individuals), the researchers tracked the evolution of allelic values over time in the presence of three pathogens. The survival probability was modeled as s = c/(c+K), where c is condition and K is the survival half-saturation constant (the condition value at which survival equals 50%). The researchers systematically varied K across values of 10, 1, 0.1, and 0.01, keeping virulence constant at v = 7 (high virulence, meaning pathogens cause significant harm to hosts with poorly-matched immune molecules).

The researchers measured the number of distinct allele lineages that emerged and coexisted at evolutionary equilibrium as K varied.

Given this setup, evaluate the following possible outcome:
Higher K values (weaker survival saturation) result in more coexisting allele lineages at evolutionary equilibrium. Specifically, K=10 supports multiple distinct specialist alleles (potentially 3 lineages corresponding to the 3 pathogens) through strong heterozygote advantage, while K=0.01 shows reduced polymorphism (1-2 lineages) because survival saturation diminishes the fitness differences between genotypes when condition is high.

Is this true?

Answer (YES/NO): NO